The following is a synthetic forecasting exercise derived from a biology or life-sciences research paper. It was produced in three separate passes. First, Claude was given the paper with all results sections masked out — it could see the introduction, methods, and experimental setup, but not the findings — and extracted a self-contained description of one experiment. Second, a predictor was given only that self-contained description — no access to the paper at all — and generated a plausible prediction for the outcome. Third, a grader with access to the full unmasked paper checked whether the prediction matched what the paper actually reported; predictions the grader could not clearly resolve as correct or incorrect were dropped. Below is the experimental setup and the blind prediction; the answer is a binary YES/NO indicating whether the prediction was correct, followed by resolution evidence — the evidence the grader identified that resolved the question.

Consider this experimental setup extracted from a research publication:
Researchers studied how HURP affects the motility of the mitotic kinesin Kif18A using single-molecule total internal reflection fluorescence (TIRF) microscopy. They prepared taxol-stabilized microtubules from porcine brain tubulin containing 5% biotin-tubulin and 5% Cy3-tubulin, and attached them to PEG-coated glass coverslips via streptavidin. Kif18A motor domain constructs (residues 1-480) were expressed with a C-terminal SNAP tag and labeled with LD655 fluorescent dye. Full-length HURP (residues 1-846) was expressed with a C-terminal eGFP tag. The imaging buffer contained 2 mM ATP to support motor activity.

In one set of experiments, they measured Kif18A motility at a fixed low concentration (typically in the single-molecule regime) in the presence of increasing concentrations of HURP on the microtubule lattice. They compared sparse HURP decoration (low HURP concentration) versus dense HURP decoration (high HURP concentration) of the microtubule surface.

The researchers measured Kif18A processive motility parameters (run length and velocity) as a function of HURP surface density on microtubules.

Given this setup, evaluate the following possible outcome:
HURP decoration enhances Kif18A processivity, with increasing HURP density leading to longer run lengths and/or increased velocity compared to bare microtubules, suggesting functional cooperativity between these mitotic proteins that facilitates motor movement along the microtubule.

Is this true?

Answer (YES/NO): NO